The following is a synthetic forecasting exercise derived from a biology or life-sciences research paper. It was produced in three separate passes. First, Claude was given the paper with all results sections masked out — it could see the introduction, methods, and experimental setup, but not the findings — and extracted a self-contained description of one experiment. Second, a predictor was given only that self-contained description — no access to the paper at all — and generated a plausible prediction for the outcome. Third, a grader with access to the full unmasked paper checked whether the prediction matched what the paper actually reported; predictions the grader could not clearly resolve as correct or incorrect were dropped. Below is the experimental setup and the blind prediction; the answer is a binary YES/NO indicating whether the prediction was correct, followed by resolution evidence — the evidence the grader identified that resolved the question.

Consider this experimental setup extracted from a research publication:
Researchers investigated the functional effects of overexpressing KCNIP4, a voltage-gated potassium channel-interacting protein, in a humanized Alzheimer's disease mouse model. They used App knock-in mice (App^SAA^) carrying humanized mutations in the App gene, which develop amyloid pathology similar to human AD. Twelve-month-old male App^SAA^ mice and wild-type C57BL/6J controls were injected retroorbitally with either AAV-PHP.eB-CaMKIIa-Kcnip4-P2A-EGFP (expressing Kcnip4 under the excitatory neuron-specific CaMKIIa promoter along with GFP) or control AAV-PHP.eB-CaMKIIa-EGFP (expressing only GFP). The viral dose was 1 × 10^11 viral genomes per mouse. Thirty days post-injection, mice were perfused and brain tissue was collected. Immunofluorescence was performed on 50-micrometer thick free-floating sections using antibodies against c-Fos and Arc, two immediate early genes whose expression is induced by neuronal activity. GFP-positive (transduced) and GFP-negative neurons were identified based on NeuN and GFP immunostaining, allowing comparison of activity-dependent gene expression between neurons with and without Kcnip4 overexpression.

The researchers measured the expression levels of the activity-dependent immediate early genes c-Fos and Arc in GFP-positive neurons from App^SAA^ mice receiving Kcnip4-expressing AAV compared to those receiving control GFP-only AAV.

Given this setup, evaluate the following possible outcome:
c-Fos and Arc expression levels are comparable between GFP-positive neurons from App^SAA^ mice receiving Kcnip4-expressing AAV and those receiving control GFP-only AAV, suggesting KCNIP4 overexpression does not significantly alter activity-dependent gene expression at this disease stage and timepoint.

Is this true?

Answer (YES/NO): NO